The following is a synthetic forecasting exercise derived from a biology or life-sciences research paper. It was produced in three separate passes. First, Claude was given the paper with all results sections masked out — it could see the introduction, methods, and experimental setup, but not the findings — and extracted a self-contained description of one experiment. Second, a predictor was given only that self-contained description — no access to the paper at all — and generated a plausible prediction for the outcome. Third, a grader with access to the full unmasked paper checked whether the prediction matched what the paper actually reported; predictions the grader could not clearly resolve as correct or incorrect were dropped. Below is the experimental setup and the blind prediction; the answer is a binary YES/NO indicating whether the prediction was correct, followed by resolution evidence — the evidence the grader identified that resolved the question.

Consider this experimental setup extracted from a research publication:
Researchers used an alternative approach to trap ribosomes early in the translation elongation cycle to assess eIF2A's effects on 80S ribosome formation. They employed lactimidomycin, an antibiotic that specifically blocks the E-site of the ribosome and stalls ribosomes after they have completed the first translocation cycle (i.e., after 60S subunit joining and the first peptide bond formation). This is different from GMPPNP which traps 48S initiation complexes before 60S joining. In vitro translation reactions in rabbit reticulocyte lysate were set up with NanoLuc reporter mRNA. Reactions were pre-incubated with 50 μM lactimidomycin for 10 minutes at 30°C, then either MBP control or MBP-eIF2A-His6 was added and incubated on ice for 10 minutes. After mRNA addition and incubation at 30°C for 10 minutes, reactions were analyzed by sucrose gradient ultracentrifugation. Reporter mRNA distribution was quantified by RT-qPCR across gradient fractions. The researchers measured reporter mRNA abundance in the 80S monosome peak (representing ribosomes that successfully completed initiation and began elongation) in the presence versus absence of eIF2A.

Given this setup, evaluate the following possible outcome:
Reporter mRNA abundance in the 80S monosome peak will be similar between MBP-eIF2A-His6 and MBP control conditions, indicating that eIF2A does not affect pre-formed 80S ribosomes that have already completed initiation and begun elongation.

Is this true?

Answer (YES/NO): NO